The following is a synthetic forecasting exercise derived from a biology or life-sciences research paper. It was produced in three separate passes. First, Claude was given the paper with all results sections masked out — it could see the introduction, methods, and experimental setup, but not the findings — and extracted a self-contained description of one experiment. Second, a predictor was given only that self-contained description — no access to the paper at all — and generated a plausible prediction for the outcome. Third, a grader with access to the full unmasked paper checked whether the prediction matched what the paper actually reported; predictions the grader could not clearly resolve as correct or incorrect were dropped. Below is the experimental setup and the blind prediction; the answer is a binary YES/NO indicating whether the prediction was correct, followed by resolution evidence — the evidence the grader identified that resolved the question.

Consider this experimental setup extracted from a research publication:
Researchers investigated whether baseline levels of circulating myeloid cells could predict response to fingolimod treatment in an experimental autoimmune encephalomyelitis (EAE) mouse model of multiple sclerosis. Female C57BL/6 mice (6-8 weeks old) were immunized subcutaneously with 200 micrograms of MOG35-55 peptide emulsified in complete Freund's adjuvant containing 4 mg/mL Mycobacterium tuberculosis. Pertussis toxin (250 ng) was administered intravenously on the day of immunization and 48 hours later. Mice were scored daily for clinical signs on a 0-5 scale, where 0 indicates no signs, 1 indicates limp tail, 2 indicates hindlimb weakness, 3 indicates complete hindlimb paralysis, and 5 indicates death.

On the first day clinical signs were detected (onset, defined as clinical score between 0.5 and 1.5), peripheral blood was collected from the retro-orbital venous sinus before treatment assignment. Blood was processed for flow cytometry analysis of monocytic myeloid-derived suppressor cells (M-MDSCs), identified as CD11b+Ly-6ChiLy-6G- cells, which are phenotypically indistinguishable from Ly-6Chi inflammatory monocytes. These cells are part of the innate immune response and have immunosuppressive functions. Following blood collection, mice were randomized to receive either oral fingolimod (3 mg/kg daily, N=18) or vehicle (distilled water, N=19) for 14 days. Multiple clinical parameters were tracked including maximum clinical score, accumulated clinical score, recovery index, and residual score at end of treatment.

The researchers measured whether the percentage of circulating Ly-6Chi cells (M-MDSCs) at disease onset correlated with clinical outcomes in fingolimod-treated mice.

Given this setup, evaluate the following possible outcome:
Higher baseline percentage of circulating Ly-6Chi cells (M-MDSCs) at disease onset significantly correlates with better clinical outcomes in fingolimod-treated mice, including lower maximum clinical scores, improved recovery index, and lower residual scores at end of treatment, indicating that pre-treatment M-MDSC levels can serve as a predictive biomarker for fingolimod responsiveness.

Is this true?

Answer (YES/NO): NO